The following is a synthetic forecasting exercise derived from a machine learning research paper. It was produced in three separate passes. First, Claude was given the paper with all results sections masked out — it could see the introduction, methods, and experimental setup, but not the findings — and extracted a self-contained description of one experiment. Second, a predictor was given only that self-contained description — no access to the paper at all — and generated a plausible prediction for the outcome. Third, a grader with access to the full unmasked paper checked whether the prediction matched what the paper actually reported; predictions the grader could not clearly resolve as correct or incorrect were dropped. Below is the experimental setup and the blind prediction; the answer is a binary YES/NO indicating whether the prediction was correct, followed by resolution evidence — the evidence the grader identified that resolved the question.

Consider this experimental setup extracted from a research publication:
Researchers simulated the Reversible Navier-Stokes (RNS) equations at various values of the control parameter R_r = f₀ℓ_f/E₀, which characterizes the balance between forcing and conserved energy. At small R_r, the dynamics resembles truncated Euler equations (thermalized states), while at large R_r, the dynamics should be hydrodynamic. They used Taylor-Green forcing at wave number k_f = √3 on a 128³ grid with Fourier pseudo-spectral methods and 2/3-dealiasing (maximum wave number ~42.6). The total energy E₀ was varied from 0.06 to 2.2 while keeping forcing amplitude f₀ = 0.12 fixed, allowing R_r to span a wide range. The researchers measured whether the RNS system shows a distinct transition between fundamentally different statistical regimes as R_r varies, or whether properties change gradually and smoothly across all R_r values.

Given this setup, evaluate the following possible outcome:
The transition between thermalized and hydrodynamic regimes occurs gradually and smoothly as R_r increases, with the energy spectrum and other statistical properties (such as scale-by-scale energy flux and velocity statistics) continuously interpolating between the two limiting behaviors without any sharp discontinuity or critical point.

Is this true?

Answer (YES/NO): NO